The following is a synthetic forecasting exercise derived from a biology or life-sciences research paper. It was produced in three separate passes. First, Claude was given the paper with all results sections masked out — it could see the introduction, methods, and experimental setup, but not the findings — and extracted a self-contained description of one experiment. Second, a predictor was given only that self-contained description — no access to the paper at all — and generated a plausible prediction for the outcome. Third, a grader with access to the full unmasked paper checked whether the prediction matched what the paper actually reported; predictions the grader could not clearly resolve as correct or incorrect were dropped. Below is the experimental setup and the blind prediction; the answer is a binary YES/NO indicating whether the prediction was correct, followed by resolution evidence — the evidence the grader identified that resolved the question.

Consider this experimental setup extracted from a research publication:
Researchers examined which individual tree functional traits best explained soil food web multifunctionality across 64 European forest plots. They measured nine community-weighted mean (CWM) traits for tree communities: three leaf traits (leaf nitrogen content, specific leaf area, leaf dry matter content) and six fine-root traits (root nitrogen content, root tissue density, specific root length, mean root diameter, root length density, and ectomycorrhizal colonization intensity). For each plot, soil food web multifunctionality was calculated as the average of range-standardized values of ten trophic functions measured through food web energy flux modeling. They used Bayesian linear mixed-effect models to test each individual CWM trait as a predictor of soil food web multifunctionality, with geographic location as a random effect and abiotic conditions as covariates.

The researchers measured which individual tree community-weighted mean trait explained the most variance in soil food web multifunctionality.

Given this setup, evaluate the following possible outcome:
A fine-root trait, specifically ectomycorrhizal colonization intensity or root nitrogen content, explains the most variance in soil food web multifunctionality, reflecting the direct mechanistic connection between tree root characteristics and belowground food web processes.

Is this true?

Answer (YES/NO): YES